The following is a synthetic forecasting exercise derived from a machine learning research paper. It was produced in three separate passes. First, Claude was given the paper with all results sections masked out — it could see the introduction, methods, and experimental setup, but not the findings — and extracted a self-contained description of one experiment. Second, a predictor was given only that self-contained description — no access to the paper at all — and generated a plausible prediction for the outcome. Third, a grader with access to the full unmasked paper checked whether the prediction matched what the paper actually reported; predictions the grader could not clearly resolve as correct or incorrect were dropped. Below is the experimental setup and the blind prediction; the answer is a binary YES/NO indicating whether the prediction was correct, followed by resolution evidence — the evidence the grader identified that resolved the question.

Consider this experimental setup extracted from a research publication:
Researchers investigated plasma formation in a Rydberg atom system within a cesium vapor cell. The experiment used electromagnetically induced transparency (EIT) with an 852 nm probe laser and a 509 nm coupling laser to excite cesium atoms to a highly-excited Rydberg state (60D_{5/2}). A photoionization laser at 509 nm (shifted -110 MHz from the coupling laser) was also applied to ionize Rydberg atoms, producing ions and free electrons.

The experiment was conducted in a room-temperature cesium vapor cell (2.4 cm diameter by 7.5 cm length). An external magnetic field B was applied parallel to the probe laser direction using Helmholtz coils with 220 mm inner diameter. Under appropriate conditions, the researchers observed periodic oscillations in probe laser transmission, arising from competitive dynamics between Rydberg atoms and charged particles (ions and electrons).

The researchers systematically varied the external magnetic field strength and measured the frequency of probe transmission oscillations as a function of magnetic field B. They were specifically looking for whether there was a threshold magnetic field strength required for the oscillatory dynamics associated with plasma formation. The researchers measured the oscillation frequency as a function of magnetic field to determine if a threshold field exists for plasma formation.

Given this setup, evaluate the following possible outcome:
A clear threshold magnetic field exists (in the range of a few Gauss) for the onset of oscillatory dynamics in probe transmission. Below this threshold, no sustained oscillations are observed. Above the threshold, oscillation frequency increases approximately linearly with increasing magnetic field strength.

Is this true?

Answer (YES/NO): YES